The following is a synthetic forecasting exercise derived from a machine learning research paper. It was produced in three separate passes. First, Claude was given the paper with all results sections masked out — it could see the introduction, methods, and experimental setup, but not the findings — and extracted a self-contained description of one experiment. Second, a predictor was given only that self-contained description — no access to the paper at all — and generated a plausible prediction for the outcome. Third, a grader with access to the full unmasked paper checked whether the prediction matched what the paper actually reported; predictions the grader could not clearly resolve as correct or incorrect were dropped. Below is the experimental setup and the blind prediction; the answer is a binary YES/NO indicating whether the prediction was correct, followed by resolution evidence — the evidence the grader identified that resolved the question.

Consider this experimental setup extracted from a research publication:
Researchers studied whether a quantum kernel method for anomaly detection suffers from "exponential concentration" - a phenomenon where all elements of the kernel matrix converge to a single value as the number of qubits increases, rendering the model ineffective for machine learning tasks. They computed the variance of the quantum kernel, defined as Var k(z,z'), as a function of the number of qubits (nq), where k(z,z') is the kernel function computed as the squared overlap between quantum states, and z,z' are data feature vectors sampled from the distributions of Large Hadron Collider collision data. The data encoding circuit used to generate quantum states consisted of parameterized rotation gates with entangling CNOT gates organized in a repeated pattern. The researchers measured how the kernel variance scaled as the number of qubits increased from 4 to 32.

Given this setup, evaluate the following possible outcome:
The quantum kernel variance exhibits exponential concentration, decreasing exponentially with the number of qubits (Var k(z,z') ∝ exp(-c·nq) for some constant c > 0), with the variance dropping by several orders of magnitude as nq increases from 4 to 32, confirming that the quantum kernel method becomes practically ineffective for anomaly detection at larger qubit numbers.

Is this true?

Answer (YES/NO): NO